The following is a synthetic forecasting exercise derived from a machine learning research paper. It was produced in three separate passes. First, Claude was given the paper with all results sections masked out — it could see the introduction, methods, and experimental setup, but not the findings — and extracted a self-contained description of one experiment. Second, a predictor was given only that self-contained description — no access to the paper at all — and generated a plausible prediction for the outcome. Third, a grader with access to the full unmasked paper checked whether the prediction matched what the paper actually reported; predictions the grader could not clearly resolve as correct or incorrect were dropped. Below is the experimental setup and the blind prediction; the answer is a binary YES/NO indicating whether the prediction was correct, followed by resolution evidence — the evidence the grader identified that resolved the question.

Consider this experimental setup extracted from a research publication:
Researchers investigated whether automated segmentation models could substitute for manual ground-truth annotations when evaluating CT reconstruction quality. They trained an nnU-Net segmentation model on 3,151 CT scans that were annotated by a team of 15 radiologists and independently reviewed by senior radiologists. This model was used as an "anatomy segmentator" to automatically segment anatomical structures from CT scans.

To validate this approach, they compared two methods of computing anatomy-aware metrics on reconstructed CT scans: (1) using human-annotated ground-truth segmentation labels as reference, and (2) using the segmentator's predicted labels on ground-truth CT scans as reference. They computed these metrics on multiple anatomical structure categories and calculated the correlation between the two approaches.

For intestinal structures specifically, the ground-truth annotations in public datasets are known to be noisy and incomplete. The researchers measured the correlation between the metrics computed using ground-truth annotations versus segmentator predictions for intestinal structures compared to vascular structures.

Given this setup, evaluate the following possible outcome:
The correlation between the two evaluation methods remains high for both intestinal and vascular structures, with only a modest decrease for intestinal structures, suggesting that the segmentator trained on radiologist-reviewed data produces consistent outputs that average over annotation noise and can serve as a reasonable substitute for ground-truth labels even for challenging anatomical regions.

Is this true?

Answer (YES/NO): NO